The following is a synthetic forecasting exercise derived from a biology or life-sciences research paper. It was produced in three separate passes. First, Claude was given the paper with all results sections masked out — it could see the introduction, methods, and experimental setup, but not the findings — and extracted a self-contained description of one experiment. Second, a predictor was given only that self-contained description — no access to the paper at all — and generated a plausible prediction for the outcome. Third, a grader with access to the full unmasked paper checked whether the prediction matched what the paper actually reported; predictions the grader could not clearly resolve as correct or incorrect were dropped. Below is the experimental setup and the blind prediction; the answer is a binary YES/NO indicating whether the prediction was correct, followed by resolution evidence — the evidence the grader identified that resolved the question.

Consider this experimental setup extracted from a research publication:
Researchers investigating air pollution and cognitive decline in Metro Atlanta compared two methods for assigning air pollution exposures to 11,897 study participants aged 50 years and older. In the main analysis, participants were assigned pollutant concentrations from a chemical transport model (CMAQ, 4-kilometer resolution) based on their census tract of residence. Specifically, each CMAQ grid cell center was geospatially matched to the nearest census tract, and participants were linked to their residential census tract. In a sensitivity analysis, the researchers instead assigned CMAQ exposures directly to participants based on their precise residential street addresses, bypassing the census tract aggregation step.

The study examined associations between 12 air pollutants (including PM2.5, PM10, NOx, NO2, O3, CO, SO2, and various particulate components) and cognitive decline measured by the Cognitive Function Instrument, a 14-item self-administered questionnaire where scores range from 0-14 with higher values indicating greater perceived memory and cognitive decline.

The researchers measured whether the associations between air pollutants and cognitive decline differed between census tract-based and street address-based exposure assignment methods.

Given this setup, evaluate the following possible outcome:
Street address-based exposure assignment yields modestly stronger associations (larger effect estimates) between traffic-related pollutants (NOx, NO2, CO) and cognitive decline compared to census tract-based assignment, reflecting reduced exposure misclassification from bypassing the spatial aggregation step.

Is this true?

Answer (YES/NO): NO